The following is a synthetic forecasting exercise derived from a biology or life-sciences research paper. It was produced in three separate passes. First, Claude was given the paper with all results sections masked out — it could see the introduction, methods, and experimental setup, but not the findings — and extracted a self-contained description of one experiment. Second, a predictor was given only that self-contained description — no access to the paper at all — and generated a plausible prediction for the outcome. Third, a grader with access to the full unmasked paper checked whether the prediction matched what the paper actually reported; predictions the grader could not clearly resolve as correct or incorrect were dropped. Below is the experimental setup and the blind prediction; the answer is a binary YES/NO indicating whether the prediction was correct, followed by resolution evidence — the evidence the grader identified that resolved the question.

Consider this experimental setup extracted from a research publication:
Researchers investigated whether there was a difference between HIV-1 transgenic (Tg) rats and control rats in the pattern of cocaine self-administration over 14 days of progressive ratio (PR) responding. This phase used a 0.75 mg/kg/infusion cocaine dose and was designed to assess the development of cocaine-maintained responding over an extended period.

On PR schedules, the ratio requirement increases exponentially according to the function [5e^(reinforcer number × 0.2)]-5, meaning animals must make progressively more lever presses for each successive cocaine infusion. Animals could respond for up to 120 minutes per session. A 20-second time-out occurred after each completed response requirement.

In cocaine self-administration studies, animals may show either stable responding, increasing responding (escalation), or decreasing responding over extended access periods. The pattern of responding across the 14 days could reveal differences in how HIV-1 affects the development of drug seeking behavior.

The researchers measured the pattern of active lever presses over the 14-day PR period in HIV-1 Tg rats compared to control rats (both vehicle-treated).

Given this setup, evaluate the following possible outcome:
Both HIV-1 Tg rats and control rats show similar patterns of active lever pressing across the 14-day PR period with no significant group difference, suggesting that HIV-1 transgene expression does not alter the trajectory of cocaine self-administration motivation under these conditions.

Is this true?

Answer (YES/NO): NO